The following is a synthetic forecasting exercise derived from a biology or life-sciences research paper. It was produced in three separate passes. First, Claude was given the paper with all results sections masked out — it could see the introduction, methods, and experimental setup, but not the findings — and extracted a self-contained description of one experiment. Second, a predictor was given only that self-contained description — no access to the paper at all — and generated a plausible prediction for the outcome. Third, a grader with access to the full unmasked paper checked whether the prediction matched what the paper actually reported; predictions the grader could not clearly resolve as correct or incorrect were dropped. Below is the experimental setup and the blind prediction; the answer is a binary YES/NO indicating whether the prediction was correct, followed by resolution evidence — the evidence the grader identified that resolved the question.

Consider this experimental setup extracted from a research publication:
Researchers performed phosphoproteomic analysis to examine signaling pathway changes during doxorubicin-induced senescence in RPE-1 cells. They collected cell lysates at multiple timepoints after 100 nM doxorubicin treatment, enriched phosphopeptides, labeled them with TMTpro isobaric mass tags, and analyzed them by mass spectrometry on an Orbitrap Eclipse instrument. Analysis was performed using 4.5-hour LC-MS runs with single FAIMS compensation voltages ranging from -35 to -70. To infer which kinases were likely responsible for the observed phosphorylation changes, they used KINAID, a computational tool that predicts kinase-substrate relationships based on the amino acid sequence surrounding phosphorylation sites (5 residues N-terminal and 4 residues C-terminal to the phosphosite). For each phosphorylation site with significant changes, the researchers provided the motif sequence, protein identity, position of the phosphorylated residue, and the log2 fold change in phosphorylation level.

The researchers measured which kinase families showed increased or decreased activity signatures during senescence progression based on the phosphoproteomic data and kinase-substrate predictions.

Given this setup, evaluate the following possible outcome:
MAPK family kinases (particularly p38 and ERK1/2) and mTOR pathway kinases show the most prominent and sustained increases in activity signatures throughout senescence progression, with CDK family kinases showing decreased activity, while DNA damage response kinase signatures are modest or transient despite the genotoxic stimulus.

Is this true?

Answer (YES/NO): NO